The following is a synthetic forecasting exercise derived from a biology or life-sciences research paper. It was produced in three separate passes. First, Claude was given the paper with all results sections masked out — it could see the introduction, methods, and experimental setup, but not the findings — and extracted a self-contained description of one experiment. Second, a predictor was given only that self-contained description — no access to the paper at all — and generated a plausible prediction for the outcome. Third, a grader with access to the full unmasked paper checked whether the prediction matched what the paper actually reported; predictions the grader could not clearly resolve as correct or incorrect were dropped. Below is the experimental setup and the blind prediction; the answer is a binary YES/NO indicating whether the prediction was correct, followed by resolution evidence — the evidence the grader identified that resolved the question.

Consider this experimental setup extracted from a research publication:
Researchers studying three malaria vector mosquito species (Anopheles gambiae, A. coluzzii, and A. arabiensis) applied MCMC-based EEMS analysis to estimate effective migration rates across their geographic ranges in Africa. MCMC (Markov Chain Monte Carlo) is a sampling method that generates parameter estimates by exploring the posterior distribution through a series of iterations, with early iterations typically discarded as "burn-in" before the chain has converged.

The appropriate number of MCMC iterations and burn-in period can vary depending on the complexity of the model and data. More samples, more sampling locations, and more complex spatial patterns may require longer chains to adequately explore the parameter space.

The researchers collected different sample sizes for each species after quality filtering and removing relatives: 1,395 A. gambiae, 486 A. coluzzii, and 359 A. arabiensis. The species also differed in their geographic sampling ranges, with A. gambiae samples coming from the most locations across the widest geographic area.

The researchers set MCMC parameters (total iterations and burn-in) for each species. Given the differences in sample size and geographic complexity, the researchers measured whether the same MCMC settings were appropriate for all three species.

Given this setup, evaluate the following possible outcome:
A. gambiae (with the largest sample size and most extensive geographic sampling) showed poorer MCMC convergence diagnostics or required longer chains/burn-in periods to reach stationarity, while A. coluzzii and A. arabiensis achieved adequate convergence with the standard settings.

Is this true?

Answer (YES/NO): YES